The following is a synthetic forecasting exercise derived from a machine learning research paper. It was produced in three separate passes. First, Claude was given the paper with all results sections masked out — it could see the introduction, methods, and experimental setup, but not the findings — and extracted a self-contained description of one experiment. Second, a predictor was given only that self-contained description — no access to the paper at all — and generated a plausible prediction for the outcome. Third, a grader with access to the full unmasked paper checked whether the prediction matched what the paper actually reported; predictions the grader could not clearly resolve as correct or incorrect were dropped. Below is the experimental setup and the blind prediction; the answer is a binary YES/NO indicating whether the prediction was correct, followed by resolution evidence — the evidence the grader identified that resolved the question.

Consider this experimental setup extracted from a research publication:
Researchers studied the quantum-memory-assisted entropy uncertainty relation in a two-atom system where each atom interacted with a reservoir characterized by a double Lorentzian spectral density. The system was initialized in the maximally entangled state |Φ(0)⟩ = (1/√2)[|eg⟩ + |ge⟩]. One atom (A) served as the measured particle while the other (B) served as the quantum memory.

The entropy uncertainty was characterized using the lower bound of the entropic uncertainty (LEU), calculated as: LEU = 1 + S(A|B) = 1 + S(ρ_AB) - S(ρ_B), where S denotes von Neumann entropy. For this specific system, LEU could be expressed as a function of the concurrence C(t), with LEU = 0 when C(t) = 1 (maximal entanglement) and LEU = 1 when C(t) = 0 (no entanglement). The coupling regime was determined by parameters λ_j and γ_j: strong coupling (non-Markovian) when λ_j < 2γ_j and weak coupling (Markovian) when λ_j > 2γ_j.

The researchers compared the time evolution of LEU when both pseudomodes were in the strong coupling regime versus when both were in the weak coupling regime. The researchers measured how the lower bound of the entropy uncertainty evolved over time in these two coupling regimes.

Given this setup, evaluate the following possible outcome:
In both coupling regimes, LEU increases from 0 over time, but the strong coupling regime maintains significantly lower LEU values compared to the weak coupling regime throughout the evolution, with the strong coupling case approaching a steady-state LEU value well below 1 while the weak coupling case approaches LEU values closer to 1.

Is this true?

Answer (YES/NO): NO